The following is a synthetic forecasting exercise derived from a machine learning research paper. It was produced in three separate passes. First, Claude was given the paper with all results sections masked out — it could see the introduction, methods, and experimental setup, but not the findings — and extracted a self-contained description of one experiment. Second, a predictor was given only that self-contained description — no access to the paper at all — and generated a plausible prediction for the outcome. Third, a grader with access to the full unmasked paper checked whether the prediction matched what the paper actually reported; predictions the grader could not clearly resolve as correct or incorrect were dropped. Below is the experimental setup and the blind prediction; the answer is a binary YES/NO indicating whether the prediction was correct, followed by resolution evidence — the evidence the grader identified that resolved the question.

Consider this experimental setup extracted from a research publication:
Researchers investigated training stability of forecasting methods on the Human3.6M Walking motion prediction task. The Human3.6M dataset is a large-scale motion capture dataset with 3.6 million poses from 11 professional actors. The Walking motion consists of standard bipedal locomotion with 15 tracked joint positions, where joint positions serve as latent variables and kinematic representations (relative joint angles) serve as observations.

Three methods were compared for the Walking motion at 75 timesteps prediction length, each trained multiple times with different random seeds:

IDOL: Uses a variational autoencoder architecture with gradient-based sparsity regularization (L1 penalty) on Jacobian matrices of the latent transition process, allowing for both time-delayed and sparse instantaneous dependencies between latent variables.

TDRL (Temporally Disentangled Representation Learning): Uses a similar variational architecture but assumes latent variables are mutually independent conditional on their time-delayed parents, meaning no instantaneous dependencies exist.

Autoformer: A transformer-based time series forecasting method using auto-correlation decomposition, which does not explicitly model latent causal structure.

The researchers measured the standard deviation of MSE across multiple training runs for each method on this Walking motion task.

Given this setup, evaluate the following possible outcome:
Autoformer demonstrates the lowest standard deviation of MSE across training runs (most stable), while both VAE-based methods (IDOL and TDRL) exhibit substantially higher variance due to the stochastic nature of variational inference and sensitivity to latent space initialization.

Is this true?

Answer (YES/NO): NO